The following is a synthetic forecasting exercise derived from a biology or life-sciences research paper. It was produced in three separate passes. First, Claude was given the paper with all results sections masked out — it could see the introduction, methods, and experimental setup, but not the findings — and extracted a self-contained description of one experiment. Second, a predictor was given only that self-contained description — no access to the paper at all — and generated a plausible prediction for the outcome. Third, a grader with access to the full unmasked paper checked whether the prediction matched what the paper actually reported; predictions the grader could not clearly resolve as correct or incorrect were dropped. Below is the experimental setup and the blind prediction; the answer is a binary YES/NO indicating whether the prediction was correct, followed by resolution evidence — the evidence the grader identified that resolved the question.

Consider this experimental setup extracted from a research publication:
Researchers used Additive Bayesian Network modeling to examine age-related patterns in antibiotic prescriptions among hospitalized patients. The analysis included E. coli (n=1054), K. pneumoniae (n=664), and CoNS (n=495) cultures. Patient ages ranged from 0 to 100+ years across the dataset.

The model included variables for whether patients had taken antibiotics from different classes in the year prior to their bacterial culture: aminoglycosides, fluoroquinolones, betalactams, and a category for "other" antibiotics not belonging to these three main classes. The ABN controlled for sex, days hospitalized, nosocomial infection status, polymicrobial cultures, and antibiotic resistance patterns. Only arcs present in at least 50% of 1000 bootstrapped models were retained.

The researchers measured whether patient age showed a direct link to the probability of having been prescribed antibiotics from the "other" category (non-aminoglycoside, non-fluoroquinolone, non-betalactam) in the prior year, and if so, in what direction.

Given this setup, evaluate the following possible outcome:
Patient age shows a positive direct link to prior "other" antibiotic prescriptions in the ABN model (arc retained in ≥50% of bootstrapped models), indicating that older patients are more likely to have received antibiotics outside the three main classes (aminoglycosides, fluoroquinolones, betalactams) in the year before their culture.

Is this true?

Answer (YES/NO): NO